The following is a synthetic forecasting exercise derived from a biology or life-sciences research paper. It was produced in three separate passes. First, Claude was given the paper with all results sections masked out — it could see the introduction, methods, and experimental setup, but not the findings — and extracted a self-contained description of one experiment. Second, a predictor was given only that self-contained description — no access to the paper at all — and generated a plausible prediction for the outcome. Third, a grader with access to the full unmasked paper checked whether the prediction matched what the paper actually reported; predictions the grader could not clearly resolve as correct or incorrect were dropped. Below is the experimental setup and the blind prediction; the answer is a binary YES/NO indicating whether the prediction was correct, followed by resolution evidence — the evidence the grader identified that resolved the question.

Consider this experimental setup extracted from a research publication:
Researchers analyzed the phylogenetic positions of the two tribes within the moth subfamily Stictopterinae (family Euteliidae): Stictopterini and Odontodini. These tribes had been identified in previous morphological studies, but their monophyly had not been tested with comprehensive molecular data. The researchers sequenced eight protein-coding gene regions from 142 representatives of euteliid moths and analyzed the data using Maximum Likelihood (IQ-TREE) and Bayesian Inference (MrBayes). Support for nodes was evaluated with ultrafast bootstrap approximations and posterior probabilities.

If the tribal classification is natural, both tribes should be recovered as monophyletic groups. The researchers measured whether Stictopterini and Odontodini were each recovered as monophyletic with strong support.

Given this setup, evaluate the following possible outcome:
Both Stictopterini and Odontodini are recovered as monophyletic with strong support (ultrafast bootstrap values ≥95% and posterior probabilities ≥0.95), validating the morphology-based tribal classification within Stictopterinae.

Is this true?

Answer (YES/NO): NO